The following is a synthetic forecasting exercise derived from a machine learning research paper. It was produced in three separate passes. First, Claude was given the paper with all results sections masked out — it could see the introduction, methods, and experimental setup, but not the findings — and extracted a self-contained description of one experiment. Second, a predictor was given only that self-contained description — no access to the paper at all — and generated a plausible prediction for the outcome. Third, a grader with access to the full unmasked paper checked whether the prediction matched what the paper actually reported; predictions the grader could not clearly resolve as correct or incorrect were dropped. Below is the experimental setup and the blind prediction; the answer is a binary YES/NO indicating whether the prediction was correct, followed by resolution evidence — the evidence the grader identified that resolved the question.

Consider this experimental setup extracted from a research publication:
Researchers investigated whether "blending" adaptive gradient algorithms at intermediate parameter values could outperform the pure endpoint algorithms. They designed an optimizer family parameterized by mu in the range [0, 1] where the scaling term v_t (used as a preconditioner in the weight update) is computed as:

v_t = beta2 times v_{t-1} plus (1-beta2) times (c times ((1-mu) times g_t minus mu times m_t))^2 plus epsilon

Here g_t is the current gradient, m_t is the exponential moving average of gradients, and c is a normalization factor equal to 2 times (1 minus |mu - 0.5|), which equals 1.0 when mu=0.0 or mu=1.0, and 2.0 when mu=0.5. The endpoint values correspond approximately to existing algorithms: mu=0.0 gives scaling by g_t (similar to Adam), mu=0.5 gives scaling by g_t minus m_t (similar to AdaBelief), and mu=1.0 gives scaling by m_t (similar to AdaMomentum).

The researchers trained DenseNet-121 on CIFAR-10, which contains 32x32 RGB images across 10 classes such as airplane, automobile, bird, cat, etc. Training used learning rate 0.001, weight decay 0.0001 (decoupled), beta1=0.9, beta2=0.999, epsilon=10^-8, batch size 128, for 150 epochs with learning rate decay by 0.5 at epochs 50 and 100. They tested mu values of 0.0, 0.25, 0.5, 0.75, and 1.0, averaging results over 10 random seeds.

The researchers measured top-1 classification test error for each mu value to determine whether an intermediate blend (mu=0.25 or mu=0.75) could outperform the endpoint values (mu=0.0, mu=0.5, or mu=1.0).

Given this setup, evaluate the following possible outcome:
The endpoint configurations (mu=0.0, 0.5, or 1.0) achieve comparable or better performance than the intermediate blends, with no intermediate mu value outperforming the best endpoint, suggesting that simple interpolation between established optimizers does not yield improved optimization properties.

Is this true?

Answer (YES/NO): NO